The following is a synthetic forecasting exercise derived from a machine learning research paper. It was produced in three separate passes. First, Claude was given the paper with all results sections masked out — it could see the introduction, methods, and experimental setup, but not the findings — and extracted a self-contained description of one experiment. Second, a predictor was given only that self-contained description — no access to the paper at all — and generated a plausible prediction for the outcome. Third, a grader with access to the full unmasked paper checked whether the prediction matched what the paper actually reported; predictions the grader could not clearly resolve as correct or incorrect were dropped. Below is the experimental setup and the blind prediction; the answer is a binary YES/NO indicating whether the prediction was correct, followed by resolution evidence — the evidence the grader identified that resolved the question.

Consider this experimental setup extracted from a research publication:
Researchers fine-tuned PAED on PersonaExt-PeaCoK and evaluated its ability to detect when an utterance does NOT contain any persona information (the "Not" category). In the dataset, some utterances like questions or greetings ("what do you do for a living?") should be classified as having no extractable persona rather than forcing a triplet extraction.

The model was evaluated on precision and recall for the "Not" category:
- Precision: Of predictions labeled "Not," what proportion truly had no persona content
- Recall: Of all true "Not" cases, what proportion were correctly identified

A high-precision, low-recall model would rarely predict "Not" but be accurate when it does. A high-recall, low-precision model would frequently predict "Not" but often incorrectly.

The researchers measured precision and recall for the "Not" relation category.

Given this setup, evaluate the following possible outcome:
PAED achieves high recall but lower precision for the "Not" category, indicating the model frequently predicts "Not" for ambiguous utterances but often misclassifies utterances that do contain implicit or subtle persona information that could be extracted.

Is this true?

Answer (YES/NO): YES